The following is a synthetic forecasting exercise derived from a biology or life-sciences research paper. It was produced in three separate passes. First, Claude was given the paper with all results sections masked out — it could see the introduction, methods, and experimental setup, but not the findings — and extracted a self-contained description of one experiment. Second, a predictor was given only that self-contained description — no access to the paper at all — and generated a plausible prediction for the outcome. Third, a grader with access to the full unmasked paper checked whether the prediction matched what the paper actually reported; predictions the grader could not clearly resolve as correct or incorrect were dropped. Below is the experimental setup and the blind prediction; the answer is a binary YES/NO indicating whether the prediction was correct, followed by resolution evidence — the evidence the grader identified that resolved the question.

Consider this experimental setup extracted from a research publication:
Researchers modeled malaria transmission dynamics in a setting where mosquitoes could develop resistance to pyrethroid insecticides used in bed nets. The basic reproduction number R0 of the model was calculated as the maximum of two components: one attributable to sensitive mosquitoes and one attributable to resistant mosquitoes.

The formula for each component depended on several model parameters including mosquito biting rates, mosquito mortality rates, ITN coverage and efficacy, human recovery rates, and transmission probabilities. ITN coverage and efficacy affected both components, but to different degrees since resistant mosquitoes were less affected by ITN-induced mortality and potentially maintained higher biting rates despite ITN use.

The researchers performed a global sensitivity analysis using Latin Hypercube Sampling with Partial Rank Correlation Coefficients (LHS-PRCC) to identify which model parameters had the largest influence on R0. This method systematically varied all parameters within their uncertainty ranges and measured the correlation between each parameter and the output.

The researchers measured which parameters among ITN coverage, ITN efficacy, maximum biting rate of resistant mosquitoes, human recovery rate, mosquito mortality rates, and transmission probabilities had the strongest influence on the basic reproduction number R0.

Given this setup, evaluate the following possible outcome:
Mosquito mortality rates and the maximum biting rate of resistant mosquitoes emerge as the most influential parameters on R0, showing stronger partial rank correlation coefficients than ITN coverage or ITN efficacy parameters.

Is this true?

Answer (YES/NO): NO